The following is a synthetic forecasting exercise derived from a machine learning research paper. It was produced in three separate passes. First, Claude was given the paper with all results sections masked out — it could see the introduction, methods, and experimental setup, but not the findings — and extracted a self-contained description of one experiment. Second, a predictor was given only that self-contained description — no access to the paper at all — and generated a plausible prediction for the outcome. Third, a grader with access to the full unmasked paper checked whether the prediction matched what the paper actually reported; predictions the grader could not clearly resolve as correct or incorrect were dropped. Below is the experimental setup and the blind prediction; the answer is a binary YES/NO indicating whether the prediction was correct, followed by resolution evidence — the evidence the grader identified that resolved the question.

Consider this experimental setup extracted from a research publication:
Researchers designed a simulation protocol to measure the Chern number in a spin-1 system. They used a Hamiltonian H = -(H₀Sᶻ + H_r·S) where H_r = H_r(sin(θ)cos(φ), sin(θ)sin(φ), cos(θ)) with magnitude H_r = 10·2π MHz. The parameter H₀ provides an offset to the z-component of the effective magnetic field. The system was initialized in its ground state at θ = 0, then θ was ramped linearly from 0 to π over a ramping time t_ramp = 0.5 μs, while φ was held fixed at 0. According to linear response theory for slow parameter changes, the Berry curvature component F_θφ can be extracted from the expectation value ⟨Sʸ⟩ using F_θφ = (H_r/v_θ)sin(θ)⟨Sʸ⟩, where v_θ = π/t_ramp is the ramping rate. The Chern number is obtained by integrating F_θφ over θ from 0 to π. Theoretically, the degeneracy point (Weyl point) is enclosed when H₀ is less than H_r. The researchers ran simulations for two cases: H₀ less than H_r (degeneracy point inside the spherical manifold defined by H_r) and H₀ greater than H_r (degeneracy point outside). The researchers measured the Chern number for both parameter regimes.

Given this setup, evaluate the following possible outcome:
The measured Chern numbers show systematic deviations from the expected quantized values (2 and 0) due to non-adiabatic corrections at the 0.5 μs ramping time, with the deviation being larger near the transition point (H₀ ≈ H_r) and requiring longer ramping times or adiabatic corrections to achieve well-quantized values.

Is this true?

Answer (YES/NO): YES